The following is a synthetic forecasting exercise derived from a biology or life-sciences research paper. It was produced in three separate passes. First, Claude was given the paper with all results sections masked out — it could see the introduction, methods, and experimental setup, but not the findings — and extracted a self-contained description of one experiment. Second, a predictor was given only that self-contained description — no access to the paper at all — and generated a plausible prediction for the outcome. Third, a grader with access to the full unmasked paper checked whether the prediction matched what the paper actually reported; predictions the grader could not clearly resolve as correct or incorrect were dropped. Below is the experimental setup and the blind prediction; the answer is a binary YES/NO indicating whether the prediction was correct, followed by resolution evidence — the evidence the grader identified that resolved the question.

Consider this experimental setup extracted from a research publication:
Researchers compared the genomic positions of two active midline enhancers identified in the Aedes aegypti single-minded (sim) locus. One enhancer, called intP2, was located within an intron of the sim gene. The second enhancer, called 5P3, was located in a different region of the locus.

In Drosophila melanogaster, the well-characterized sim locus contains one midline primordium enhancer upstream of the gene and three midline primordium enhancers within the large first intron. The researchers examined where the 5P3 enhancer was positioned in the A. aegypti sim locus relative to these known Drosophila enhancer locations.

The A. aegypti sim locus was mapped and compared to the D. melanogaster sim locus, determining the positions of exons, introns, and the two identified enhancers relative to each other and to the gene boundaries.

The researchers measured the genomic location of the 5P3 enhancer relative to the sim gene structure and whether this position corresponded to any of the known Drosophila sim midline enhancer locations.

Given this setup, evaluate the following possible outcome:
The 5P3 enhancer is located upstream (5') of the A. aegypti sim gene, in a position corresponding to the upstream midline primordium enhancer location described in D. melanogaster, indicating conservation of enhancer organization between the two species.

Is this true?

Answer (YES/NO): NO